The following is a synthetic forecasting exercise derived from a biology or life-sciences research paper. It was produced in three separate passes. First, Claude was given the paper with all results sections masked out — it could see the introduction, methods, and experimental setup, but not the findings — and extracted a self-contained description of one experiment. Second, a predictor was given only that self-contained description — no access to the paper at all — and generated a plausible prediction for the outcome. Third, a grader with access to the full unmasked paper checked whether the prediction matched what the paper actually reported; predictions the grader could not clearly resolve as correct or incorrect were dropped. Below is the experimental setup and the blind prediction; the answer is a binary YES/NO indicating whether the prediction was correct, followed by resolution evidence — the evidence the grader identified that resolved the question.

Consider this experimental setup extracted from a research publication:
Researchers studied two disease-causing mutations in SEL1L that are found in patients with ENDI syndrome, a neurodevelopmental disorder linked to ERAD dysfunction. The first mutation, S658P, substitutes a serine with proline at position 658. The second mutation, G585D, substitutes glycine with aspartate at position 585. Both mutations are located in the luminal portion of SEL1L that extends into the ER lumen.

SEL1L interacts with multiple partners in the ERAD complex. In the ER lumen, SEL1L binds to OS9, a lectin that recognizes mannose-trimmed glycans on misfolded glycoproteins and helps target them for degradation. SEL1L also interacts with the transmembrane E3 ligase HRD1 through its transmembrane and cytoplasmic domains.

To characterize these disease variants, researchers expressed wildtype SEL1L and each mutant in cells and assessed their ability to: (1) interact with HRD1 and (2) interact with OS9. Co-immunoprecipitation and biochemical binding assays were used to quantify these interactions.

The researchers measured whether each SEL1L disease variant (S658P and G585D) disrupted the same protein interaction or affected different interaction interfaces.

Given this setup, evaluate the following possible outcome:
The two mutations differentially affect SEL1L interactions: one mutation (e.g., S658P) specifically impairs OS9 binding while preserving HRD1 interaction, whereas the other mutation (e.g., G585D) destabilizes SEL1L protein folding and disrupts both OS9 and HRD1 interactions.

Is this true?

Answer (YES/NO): NO